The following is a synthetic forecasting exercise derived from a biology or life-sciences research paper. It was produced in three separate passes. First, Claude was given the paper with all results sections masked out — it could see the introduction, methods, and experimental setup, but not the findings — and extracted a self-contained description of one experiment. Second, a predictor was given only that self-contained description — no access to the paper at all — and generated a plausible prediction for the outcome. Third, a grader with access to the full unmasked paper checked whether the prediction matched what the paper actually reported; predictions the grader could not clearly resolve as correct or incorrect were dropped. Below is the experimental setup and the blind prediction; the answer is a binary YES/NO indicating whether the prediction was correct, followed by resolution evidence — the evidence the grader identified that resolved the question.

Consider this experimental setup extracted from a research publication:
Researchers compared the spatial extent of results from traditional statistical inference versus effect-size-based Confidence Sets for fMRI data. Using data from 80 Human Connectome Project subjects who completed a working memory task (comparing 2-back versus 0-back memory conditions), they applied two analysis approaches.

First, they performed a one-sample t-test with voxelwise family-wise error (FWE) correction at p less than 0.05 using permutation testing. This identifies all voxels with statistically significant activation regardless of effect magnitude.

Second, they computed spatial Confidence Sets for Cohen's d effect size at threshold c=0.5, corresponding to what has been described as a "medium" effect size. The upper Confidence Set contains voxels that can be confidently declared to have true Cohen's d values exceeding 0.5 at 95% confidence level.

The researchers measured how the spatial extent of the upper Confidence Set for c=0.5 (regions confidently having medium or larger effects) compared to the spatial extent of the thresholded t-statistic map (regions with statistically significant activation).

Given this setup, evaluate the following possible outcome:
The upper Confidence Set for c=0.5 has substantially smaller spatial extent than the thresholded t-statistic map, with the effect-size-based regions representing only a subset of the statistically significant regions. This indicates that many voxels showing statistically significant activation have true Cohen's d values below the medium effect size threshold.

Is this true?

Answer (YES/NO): YES